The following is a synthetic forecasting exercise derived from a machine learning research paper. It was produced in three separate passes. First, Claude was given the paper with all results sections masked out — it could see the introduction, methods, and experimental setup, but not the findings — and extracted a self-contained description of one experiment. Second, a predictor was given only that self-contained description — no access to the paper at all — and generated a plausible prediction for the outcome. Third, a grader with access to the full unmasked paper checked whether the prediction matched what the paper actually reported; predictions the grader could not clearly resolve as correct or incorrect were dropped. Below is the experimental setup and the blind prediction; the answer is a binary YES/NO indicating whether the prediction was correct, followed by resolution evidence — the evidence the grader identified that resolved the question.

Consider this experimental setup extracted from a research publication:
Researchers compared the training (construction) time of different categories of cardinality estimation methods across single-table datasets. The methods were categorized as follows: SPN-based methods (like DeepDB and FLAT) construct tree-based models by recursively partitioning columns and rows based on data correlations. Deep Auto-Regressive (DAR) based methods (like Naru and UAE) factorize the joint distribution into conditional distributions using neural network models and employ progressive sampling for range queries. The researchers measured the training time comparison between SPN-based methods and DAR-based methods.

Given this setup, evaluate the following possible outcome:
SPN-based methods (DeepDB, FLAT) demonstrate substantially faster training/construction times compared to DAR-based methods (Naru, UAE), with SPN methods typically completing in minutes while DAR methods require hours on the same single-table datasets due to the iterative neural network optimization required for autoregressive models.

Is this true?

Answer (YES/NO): YES